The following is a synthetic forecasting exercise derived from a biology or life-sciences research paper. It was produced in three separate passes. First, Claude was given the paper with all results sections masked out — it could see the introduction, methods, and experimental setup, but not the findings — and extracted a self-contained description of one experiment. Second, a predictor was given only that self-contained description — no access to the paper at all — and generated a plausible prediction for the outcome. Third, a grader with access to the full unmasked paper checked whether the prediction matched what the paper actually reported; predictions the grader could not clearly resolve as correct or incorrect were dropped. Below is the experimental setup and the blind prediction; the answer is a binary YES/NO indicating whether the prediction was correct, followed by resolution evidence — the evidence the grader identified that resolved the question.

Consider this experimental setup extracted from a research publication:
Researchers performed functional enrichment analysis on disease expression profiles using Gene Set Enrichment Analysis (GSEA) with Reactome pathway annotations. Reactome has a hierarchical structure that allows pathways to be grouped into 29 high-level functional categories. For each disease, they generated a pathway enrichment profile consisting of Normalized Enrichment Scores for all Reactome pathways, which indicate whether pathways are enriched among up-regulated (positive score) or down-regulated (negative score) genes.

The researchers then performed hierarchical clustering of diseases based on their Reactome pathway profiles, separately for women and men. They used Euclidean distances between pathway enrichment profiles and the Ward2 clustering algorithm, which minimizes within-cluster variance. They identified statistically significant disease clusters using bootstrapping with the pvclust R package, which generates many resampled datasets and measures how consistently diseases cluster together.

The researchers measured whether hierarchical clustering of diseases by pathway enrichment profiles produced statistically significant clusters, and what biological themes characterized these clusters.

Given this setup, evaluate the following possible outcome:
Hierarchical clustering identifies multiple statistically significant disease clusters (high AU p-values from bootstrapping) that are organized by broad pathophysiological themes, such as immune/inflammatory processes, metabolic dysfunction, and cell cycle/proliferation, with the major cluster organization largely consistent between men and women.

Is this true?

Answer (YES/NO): NO